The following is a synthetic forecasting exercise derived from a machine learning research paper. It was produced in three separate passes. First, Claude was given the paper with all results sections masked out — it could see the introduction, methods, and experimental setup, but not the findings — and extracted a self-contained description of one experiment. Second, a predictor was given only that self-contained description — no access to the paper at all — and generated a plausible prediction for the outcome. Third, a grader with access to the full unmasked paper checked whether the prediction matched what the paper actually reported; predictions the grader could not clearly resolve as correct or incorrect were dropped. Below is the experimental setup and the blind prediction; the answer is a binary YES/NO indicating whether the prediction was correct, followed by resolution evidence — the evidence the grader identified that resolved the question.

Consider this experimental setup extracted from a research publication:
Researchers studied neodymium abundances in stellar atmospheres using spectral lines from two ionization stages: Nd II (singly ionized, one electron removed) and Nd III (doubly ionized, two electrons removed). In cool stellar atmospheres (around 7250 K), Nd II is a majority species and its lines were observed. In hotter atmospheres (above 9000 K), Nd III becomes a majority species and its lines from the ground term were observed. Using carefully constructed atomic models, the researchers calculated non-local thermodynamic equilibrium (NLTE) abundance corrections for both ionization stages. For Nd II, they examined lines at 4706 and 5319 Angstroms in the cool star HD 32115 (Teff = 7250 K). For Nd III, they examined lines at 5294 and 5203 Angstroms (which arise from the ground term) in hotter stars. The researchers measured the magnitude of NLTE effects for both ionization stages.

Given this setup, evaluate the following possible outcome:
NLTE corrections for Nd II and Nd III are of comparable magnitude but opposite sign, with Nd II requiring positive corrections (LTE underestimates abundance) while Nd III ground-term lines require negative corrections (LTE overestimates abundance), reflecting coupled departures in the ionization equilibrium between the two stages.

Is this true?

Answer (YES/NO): NO